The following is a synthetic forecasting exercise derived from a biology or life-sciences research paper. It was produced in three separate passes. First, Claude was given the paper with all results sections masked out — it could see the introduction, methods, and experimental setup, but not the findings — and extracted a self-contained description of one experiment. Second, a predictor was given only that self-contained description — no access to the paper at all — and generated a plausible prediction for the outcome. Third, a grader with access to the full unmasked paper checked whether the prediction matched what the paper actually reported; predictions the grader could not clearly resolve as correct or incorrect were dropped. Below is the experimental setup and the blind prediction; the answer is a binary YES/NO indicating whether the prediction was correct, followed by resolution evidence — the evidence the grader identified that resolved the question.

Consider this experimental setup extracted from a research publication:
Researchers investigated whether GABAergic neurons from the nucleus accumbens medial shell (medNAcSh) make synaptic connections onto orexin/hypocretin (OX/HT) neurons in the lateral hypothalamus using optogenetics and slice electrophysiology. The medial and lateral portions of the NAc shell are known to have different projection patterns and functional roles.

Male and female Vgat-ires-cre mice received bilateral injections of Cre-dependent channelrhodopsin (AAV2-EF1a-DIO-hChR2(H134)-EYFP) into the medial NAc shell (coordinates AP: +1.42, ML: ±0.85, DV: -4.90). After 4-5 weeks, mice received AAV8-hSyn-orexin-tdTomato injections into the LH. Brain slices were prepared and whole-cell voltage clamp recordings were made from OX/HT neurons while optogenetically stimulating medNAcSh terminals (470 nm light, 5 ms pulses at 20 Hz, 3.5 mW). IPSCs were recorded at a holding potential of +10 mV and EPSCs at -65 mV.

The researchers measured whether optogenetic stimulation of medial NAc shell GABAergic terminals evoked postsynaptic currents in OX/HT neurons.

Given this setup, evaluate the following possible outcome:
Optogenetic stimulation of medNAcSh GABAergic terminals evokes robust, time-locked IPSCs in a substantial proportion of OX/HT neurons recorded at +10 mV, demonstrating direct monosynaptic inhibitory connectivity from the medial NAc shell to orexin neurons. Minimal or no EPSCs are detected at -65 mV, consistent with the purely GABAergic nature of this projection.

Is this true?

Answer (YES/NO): NO